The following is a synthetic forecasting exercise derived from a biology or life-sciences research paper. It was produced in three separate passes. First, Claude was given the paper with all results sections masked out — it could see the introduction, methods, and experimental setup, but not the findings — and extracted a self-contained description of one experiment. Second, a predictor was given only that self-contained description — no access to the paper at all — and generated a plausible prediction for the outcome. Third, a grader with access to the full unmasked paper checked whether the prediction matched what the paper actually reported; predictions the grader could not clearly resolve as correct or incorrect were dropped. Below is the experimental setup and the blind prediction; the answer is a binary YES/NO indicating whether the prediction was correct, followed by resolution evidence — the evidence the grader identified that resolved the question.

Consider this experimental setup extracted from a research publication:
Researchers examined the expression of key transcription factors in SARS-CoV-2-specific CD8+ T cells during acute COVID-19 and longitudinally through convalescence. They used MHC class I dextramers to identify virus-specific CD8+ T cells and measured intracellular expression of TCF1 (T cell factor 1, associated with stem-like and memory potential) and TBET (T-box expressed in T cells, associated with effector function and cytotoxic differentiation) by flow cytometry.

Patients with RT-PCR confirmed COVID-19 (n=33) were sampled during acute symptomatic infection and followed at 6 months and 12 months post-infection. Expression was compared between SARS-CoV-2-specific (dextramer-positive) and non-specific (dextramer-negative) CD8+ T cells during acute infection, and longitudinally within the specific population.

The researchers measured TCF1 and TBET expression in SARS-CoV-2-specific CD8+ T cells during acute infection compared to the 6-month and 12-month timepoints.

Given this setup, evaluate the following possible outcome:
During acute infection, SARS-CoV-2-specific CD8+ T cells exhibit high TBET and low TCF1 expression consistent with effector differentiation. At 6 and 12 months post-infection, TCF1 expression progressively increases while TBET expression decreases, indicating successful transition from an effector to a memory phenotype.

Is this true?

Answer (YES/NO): NO